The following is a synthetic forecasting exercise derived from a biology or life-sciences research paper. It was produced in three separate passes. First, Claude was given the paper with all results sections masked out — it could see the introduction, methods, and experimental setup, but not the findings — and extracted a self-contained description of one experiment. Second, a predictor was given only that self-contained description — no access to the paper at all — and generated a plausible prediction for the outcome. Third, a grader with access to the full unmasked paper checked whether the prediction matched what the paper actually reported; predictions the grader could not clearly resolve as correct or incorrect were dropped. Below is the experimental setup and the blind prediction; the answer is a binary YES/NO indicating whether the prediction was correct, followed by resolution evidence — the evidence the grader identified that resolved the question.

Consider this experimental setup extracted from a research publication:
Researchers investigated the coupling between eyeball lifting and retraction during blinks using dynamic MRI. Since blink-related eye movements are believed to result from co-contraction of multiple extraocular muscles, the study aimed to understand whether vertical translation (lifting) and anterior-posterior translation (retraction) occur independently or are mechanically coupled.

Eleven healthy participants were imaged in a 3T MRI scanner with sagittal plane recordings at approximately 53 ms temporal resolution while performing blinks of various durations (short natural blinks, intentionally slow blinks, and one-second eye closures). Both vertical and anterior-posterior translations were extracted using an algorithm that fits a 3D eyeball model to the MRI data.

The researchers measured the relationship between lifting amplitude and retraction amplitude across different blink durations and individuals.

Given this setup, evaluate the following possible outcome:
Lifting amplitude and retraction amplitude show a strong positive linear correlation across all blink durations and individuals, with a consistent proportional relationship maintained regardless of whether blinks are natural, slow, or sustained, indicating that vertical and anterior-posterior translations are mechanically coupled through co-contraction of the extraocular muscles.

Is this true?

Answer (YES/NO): YES